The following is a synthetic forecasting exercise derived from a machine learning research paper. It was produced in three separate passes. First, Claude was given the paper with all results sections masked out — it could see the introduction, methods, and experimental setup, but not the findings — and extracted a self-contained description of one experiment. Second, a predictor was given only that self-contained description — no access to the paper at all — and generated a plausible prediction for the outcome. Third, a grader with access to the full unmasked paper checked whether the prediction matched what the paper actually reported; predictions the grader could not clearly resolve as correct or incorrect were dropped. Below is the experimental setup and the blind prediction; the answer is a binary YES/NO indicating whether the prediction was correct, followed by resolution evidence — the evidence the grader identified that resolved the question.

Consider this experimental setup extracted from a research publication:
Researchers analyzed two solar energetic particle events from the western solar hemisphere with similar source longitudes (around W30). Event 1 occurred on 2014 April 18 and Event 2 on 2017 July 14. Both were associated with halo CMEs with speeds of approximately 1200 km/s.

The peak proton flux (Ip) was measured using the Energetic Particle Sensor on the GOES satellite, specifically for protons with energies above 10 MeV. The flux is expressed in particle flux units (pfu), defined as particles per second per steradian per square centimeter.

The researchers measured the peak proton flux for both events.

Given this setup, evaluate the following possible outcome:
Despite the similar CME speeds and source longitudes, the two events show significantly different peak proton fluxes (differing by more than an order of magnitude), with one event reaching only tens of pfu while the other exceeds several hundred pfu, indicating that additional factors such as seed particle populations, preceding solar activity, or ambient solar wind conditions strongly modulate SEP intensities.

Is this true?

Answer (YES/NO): NO